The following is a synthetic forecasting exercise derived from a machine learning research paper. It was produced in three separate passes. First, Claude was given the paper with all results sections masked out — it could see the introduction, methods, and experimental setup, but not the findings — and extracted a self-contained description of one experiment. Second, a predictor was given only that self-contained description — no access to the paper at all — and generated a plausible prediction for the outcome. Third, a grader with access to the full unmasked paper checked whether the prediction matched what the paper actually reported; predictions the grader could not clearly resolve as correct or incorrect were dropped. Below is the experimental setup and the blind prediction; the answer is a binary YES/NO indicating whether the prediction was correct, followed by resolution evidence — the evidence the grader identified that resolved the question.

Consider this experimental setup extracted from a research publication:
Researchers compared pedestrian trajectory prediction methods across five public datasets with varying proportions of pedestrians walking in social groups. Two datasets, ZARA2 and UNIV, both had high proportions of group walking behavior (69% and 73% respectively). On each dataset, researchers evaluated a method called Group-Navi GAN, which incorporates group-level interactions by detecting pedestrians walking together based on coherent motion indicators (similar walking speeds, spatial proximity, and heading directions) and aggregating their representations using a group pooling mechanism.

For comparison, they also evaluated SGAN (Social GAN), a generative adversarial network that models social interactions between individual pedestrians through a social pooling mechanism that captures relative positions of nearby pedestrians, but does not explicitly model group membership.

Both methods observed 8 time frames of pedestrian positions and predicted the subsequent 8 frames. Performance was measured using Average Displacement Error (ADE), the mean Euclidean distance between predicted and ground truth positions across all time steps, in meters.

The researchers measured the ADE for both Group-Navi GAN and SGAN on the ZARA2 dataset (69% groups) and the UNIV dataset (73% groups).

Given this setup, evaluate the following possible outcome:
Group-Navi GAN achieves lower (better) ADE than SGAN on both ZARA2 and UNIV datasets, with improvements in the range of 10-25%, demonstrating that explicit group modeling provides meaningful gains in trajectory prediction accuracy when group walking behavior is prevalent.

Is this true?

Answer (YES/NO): NO